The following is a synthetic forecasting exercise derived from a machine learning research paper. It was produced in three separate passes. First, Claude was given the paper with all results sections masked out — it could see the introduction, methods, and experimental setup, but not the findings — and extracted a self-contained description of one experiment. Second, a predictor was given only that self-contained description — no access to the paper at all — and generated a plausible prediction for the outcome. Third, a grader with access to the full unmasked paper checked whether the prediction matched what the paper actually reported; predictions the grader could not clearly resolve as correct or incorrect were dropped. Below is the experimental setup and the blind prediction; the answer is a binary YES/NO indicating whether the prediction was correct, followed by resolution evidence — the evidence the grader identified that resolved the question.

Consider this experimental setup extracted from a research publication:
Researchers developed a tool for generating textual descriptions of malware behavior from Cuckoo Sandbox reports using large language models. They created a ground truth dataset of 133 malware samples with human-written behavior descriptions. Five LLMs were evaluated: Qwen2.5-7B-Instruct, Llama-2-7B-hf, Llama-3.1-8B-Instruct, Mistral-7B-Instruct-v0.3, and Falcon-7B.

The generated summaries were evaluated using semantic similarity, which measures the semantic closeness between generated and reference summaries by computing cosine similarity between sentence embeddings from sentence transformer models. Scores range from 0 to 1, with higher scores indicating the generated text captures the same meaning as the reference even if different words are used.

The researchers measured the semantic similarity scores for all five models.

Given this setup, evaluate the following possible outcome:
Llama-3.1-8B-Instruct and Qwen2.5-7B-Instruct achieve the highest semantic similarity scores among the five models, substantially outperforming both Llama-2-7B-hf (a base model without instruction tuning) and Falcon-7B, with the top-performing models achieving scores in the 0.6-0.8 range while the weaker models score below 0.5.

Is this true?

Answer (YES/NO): NO